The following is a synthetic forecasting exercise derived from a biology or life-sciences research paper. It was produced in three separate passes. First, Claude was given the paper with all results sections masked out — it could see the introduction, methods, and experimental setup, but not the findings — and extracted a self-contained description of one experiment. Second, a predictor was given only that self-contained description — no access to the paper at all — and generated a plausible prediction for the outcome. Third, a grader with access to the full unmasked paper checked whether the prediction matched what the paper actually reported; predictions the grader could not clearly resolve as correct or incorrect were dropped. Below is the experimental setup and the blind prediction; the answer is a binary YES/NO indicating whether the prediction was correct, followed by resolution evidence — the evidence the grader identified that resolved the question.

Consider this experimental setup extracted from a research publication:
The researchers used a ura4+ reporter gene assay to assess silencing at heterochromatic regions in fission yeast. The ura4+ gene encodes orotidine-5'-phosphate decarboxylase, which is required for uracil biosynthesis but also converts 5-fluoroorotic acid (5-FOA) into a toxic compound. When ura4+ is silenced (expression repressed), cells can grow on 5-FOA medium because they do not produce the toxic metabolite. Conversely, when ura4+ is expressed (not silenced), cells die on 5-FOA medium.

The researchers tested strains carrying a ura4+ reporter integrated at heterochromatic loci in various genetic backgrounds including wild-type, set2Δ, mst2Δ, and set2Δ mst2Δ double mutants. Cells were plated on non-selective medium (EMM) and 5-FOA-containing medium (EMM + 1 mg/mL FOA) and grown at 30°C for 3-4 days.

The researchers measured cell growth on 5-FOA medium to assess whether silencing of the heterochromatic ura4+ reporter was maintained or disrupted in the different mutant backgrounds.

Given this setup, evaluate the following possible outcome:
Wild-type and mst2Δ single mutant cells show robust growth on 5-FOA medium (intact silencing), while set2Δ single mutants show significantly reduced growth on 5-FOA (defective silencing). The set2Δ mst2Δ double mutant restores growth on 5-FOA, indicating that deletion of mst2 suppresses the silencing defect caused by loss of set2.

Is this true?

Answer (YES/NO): YES